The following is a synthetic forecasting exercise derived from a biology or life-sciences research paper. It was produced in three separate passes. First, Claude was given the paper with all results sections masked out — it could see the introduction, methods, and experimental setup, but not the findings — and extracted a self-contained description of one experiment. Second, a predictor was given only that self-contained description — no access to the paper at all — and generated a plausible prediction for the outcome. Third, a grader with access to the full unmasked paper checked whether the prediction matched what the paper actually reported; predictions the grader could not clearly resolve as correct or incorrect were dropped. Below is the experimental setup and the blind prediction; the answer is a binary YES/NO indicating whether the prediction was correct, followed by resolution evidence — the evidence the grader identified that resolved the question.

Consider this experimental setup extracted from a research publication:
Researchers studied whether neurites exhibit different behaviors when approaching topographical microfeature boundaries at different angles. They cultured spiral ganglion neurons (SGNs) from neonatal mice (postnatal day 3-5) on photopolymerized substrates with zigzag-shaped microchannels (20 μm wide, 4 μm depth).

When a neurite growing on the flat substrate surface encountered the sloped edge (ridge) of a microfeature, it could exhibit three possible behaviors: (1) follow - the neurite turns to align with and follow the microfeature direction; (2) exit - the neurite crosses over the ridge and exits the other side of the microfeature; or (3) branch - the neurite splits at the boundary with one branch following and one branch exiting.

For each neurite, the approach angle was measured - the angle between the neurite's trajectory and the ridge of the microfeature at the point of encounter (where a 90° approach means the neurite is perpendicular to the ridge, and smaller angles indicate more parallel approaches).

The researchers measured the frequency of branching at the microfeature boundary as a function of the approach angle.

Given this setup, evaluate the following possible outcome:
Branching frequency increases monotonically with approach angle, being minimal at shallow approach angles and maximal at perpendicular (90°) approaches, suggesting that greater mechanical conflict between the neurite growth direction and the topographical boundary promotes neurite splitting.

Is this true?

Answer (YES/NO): NO